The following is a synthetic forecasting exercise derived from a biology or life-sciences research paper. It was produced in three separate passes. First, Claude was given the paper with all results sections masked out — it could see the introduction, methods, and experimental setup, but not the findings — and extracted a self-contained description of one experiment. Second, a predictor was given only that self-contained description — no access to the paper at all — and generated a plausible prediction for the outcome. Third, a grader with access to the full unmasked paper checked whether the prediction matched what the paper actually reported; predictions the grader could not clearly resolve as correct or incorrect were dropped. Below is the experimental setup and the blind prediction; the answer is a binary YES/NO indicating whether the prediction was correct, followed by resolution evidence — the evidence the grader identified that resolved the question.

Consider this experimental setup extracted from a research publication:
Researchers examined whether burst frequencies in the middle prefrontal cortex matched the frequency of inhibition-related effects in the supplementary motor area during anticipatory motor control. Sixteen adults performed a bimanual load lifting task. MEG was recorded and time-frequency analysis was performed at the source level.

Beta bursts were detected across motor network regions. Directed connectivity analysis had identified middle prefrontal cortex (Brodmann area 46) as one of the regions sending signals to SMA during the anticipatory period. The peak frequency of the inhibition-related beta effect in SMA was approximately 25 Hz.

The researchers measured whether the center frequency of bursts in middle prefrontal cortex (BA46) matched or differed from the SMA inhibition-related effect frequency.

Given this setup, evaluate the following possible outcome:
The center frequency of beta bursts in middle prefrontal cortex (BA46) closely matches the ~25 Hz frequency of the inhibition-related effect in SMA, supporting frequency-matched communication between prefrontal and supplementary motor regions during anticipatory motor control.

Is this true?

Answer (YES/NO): YES